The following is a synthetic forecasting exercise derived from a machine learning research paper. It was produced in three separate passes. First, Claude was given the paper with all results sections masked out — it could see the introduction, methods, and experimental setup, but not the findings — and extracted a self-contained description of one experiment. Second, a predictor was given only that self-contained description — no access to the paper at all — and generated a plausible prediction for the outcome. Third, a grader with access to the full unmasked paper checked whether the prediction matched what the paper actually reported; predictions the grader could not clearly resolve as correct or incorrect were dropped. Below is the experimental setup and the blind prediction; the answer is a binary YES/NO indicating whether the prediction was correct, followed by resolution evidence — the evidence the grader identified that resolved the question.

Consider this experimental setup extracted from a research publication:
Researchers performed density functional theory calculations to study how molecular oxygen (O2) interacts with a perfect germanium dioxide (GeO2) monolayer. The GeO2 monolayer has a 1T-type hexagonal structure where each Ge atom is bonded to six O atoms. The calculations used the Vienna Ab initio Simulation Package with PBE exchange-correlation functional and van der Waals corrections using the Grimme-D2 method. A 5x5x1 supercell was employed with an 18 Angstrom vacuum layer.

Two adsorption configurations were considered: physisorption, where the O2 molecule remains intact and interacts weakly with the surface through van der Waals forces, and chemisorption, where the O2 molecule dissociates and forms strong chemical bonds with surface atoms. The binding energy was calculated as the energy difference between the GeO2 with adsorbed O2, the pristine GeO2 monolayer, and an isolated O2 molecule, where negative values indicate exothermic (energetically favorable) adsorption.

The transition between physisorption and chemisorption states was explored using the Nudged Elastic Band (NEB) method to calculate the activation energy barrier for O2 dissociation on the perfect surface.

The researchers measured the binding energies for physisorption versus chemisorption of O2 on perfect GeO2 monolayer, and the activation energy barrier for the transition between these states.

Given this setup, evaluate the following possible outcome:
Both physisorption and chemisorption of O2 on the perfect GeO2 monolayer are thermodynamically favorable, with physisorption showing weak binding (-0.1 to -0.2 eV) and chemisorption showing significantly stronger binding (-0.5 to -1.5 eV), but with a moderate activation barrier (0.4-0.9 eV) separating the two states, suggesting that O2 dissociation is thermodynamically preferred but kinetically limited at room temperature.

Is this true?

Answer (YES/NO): NO